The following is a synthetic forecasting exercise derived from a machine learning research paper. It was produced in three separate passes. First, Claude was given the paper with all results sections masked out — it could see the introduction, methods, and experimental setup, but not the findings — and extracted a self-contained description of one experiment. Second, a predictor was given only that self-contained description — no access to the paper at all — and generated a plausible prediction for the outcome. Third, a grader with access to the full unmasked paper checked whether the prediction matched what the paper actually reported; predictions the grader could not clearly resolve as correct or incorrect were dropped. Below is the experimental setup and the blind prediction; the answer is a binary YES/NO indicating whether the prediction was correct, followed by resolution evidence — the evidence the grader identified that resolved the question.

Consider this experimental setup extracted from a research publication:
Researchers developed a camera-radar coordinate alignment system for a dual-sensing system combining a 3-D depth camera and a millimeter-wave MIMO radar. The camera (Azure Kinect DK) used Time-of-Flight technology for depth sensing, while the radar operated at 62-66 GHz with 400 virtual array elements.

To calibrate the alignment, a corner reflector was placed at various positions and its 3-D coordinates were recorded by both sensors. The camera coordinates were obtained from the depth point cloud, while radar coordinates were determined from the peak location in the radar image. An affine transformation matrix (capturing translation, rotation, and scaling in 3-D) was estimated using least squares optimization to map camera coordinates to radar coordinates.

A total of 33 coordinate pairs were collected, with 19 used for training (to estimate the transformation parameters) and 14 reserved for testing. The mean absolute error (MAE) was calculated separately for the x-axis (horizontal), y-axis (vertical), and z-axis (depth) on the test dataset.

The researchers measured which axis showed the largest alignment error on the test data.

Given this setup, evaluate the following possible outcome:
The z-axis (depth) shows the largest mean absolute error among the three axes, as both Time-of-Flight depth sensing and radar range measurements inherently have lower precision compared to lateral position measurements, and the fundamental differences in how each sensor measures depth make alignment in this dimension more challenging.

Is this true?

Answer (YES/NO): NO